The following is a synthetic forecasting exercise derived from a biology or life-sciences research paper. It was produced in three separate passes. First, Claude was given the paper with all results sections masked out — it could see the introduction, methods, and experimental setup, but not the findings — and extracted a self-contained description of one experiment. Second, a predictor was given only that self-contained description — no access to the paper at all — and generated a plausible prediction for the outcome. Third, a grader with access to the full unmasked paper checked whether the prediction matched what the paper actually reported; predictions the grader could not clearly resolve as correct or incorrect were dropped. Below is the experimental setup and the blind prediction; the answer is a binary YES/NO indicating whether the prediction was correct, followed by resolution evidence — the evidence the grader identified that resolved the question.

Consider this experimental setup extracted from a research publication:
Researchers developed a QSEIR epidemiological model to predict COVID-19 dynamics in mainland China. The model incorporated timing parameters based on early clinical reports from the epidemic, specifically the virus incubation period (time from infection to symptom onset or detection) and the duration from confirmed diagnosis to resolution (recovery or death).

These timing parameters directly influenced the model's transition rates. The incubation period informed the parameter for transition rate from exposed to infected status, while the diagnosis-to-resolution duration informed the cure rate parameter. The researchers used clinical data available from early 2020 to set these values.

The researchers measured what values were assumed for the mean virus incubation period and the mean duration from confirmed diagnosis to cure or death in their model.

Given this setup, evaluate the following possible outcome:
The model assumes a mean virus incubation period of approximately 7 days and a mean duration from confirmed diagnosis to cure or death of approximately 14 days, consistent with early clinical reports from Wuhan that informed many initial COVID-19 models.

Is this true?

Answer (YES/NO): NO